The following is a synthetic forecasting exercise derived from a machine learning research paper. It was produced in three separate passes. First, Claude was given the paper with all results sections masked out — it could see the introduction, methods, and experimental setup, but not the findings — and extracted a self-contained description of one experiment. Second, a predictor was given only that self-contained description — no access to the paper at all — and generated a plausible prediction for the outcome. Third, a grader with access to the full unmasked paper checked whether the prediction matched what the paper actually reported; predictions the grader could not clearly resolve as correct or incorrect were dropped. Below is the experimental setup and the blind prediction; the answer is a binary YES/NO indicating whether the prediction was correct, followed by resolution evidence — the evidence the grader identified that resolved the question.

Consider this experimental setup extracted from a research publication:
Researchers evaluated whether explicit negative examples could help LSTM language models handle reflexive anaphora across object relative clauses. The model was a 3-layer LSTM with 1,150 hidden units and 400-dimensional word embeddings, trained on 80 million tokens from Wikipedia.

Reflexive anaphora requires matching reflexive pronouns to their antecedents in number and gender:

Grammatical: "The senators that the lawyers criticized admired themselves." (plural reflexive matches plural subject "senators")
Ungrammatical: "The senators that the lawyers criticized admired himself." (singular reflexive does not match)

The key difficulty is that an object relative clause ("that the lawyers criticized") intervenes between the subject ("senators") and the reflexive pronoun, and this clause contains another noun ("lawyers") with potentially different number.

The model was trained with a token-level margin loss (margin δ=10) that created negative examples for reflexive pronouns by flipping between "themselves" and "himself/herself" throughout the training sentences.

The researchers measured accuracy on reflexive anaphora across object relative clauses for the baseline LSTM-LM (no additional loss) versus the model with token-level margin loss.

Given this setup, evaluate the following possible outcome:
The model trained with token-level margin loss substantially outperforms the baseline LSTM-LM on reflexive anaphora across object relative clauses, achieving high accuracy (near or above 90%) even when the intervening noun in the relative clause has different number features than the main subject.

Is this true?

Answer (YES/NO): NO